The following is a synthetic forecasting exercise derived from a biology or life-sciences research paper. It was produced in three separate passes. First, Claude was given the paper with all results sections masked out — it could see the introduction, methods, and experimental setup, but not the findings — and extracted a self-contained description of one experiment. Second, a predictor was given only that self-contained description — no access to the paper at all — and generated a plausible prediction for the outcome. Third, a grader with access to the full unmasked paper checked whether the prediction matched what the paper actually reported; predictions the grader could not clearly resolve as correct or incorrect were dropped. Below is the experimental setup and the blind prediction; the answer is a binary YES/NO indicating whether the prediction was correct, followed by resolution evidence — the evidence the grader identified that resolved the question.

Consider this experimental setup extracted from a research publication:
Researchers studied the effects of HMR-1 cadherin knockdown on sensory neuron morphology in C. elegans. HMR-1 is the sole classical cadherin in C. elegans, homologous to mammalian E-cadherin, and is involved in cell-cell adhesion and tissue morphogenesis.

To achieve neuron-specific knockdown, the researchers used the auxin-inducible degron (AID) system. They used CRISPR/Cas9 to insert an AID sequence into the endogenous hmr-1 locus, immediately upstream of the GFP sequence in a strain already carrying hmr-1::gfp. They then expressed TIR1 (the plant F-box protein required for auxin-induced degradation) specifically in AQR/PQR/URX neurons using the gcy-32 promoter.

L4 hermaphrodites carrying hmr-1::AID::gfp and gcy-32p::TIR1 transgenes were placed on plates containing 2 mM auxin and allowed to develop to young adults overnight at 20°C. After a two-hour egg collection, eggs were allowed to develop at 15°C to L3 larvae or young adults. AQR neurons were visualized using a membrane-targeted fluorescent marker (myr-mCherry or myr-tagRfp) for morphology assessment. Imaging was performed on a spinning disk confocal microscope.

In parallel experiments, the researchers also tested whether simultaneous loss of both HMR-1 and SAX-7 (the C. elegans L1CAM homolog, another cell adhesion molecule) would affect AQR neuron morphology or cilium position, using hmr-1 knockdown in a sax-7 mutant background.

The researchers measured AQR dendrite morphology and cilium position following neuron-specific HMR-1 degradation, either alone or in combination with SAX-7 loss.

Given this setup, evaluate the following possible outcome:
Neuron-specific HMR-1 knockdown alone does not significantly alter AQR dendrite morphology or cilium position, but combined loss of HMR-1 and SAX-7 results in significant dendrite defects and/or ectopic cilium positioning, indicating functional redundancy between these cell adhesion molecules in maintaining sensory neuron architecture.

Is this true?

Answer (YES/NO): NO